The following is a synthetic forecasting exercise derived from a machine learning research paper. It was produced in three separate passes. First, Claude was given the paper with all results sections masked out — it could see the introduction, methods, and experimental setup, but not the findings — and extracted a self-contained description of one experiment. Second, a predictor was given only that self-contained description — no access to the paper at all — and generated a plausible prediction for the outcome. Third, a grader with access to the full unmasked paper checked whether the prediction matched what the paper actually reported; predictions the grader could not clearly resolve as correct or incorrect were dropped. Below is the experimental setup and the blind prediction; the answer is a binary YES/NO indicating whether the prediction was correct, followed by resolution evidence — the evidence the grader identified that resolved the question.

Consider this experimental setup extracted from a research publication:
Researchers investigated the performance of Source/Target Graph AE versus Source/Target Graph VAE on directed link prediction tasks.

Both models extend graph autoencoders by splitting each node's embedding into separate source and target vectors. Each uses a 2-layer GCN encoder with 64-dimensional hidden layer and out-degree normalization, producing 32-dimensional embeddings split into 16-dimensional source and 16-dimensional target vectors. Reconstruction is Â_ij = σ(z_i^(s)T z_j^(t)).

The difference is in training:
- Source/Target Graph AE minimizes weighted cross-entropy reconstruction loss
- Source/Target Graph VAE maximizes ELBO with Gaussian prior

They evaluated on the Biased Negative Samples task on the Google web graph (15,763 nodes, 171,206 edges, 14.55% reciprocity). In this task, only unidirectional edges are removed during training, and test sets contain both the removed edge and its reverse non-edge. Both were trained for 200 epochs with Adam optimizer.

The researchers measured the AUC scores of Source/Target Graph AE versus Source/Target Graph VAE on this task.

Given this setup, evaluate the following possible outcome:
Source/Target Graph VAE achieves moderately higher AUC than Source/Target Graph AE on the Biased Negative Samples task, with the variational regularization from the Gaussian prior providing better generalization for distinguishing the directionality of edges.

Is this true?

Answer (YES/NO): NO